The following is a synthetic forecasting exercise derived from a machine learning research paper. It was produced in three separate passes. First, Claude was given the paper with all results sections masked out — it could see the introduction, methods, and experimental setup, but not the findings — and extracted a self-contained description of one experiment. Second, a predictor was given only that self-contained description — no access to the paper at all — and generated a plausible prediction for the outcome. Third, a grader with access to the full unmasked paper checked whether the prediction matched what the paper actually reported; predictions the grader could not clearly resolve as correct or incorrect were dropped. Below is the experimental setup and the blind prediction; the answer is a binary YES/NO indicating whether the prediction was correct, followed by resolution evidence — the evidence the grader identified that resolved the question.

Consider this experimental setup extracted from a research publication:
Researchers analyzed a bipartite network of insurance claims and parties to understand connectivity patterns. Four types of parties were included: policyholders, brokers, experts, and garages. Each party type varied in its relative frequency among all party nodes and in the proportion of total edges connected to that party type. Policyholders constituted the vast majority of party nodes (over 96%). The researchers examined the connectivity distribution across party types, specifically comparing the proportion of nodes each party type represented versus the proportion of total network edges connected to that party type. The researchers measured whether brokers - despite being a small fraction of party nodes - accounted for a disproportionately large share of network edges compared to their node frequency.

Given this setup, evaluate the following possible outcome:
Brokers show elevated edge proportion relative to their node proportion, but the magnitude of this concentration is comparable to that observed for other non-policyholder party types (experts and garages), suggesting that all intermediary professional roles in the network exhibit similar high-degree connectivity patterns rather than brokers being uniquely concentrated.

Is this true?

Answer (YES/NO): NO